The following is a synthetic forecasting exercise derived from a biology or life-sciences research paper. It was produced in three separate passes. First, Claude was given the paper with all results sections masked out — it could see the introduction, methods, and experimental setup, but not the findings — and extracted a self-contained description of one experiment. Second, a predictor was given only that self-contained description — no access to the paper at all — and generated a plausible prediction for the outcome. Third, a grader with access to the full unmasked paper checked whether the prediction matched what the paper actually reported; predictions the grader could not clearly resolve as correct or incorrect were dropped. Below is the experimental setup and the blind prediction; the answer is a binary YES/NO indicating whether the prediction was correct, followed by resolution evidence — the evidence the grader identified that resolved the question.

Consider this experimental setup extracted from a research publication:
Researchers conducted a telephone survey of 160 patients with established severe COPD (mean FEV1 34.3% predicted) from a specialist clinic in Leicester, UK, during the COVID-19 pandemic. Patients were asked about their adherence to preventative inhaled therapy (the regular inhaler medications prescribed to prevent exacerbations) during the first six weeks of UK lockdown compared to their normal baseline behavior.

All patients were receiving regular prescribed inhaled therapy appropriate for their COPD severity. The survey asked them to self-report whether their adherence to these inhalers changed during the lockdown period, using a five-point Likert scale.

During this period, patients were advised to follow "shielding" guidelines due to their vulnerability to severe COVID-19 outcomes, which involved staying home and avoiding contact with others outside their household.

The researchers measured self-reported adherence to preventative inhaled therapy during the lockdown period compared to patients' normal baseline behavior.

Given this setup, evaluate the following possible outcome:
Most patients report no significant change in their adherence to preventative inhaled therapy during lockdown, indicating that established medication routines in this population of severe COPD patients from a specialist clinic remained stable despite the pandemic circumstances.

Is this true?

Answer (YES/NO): NO